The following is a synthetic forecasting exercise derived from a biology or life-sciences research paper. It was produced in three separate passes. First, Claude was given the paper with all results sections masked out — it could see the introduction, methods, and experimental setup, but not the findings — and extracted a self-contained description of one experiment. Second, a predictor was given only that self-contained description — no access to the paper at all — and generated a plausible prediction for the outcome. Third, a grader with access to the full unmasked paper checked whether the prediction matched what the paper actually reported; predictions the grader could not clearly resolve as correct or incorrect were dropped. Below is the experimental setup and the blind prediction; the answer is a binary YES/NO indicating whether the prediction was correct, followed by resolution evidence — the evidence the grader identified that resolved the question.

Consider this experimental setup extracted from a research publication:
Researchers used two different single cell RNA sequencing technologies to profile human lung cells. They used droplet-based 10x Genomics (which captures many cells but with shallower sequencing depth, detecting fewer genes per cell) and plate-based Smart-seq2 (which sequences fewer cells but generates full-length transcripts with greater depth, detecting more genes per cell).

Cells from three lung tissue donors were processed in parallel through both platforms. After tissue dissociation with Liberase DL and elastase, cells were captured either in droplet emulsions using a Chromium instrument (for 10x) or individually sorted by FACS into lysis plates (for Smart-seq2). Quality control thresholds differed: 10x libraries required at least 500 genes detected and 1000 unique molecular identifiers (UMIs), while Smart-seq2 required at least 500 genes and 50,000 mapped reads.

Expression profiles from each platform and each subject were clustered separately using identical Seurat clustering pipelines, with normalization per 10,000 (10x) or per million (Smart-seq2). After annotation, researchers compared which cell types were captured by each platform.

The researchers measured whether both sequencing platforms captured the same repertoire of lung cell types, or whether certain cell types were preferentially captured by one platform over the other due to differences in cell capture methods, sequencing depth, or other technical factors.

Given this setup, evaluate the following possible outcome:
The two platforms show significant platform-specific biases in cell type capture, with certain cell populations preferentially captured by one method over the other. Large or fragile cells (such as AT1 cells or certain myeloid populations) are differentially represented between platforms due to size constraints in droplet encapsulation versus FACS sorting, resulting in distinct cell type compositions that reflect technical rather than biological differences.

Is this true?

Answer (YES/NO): NO